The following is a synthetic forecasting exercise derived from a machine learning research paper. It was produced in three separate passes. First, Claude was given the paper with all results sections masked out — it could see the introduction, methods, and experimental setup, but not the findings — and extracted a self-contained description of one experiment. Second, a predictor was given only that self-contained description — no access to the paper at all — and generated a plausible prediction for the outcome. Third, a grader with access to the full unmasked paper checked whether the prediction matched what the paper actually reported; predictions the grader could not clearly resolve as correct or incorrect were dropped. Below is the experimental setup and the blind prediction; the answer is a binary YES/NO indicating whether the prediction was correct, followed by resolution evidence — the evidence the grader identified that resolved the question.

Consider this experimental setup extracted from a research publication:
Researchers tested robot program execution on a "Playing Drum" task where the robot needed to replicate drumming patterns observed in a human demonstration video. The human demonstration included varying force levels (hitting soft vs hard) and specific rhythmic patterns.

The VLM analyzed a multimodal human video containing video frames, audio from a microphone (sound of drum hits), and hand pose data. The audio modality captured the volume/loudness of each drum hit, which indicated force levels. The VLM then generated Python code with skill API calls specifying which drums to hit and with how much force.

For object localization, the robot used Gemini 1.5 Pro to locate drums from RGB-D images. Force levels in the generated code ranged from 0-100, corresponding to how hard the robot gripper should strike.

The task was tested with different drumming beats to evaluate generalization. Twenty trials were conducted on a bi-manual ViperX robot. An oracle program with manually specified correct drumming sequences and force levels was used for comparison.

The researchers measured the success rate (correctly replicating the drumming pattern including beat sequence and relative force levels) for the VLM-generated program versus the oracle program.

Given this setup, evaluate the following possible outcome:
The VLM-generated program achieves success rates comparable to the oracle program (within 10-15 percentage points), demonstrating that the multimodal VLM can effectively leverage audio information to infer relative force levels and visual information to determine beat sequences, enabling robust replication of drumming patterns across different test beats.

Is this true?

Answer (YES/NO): NO